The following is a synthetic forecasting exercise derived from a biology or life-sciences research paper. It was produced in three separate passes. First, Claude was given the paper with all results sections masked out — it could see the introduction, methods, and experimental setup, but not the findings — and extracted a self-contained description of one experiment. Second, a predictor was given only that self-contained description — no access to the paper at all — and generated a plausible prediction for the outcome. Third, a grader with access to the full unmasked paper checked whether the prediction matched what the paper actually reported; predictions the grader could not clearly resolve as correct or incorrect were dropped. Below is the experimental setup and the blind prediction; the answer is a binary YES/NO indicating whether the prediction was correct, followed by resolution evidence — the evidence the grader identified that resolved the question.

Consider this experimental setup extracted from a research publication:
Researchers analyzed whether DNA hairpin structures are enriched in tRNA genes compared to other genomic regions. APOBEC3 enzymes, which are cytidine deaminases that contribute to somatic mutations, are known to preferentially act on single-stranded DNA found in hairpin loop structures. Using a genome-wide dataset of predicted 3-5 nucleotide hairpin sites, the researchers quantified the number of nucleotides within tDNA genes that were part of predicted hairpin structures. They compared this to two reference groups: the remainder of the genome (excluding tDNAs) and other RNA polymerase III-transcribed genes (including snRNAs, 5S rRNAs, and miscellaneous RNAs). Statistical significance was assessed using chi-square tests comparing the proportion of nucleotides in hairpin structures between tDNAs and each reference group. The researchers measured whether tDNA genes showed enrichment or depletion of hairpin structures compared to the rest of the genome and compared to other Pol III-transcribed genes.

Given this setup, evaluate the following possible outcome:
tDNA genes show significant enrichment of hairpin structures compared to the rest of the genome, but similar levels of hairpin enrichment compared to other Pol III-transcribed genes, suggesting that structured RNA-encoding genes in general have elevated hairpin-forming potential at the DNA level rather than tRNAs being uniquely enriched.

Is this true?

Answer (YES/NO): NO